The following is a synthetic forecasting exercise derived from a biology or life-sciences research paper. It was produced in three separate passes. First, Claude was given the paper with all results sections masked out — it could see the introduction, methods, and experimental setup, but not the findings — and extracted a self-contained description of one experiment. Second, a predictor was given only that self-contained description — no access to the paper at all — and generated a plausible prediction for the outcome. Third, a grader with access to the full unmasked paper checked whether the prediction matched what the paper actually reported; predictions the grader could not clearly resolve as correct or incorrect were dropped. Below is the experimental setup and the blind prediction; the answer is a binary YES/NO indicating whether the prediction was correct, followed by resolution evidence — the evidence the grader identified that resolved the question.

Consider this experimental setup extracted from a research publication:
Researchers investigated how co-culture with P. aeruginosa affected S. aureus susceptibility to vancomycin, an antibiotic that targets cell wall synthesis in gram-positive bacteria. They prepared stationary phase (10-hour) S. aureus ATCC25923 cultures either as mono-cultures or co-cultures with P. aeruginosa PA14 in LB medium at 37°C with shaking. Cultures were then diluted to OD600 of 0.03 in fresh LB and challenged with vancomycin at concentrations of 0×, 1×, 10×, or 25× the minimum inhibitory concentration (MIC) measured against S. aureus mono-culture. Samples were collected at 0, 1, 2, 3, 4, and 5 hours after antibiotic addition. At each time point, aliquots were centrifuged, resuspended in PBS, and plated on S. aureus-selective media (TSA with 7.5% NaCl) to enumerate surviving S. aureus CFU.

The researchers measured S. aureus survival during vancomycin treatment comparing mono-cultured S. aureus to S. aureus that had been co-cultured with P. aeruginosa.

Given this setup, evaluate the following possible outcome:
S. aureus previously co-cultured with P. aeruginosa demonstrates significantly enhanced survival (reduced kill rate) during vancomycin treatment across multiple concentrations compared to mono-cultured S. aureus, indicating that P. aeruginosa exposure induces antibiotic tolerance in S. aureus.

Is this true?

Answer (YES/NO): NO